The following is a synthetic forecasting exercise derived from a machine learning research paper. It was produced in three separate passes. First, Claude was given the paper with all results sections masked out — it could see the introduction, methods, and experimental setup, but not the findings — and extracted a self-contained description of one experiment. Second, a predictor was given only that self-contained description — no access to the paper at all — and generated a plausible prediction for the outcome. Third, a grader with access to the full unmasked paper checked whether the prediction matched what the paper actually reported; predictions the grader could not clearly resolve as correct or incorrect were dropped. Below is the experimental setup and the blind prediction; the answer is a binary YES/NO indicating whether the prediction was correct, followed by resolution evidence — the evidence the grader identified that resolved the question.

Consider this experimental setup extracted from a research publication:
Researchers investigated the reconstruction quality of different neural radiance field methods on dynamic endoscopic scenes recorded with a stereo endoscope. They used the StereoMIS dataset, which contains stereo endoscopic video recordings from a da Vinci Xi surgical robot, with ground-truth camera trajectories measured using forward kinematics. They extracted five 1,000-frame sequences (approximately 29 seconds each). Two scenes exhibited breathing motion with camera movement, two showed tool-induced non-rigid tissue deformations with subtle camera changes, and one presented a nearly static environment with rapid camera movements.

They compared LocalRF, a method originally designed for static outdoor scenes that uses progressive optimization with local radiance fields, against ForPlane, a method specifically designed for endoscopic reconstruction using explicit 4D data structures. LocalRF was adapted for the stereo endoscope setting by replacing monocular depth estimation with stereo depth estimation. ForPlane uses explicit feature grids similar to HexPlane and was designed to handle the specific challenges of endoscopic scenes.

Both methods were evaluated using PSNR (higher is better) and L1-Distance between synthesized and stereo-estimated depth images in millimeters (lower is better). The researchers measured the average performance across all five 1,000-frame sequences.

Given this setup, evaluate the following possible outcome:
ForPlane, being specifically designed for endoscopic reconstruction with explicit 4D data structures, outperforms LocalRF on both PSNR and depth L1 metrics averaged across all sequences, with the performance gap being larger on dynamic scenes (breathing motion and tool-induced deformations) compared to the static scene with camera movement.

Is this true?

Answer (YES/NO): NO